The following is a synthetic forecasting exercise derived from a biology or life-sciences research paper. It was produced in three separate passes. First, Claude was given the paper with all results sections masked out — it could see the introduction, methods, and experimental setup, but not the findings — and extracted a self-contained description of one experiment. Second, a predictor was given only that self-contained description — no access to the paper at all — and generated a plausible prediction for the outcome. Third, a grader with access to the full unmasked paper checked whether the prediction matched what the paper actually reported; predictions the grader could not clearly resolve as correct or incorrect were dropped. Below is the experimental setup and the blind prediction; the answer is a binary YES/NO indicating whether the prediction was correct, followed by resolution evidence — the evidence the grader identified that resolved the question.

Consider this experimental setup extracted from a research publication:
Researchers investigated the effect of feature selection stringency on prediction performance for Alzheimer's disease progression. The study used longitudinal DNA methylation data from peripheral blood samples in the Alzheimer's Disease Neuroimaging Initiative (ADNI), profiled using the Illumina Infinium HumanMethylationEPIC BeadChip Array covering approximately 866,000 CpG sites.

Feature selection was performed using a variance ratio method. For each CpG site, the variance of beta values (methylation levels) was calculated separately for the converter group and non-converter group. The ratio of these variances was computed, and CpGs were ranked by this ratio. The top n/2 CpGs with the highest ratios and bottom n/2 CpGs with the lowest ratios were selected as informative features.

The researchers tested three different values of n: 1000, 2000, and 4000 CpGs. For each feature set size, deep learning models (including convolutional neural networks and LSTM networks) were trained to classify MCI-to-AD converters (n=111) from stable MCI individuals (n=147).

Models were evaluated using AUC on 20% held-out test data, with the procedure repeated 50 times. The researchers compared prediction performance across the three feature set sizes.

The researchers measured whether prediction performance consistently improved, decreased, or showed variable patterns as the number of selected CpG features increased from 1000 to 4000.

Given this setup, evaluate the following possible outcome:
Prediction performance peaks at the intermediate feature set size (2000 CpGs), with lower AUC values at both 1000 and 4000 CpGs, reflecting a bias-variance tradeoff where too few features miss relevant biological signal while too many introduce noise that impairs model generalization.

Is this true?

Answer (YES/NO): NO